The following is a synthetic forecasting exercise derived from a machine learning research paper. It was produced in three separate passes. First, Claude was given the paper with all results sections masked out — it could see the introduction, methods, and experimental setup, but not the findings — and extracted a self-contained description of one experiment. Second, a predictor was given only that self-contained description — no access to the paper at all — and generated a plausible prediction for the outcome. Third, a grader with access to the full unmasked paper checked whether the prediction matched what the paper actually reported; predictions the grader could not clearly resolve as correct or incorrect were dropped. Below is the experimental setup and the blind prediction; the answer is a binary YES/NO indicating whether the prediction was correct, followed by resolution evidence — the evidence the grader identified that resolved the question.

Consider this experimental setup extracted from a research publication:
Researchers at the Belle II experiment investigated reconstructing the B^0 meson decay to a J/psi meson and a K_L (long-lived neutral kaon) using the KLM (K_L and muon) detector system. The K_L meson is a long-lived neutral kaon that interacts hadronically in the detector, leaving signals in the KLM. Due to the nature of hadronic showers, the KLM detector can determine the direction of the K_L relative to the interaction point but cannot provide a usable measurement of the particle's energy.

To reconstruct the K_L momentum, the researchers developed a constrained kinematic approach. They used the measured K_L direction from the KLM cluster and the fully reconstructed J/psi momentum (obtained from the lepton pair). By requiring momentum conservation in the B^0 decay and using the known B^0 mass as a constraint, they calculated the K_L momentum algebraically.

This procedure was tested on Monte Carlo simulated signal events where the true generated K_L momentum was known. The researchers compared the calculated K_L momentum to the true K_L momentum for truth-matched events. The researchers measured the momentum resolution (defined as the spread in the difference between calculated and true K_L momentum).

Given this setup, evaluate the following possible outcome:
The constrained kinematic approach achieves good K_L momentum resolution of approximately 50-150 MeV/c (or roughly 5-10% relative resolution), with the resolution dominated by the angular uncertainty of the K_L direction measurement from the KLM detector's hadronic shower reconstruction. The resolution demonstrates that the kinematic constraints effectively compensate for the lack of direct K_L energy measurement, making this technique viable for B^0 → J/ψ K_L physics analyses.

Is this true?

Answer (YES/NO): NO